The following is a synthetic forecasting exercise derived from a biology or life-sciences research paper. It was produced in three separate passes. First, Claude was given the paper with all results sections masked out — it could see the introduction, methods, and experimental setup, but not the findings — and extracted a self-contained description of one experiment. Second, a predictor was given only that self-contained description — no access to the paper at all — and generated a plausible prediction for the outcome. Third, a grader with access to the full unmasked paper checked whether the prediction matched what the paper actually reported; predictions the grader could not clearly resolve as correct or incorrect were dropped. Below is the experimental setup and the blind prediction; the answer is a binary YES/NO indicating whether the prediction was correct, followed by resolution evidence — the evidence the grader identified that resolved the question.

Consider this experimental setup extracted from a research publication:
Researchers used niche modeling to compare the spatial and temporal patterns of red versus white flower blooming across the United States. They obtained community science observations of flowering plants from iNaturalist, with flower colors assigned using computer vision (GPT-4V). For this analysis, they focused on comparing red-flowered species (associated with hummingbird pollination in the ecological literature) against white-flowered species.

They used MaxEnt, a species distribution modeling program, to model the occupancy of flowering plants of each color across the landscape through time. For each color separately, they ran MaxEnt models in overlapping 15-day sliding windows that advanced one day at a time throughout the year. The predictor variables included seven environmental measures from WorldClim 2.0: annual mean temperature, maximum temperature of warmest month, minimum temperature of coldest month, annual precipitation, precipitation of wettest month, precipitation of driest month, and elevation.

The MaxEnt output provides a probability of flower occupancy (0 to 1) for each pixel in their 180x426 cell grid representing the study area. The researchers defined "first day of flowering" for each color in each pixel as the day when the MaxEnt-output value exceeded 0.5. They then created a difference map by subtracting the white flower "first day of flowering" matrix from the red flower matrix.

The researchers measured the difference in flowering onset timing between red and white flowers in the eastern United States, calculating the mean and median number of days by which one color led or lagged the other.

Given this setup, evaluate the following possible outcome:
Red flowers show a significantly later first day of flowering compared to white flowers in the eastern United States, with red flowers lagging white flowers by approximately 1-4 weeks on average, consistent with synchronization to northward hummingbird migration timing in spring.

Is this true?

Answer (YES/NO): YES